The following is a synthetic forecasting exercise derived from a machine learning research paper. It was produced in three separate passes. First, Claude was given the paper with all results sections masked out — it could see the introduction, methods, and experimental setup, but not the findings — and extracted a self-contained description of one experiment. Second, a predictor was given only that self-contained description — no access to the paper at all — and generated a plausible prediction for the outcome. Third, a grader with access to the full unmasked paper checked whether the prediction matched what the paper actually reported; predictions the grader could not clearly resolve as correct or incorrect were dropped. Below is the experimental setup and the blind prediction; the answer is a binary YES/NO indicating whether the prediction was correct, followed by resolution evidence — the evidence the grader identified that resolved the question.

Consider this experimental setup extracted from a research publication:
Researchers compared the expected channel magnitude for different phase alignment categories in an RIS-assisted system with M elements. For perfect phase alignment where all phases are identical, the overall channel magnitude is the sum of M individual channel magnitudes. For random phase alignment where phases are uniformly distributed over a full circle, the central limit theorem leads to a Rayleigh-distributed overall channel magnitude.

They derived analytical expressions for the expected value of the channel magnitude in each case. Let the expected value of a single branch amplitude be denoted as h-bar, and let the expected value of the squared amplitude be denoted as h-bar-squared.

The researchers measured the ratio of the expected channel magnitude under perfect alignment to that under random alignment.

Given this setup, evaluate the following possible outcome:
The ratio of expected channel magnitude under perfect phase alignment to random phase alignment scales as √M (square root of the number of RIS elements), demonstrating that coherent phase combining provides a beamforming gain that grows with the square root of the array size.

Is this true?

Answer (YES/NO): YES